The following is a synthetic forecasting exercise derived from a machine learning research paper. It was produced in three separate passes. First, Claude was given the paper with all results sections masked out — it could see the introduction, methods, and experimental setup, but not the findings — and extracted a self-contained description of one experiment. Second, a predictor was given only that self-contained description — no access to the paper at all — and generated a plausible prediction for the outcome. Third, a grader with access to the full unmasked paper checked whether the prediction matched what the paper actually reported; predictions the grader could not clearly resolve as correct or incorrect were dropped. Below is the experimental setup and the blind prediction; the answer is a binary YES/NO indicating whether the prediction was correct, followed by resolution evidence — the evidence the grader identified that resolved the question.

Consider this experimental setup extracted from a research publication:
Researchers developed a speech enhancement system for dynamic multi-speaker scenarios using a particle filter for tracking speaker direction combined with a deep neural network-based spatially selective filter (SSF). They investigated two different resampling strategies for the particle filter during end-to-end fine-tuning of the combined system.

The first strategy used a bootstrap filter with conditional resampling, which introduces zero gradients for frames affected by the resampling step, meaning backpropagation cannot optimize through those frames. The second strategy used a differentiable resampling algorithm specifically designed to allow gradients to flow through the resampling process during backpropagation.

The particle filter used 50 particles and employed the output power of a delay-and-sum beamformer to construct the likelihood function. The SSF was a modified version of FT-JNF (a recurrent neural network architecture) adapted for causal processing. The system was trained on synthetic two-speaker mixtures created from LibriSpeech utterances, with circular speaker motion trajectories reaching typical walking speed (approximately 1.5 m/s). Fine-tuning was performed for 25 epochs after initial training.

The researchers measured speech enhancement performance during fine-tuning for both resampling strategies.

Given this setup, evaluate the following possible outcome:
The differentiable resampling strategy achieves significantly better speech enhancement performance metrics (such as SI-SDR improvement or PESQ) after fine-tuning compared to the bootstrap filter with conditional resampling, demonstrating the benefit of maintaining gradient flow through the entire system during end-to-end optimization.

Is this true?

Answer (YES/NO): NO